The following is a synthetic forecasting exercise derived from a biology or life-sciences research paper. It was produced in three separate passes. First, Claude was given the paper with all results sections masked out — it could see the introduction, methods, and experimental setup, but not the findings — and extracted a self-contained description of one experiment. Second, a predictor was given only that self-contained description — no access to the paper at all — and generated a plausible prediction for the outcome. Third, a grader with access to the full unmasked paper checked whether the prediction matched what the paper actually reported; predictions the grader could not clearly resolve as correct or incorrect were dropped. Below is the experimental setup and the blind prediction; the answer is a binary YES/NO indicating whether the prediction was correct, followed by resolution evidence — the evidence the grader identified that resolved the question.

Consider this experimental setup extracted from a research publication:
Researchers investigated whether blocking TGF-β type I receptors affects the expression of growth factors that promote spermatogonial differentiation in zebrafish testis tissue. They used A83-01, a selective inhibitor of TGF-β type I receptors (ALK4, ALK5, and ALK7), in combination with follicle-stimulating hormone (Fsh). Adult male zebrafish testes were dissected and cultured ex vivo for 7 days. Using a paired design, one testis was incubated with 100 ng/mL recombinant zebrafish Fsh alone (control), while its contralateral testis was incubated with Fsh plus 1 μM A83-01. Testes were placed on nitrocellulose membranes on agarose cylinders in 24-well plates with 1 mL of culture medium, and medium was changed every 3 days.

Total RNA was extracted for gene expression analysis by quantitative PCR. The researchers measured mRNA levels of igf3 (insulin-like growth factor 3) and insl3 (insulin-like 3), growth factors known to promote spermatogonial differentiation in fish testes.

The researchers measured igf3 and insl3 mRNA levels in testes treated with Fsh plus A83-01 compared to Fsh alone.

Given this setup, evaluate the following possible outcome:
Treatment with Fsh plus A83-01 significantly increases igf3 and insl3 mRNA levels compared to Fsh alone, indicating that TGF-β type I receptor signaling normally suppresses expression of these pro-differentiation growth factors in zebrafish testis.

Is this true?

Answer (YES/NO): NO